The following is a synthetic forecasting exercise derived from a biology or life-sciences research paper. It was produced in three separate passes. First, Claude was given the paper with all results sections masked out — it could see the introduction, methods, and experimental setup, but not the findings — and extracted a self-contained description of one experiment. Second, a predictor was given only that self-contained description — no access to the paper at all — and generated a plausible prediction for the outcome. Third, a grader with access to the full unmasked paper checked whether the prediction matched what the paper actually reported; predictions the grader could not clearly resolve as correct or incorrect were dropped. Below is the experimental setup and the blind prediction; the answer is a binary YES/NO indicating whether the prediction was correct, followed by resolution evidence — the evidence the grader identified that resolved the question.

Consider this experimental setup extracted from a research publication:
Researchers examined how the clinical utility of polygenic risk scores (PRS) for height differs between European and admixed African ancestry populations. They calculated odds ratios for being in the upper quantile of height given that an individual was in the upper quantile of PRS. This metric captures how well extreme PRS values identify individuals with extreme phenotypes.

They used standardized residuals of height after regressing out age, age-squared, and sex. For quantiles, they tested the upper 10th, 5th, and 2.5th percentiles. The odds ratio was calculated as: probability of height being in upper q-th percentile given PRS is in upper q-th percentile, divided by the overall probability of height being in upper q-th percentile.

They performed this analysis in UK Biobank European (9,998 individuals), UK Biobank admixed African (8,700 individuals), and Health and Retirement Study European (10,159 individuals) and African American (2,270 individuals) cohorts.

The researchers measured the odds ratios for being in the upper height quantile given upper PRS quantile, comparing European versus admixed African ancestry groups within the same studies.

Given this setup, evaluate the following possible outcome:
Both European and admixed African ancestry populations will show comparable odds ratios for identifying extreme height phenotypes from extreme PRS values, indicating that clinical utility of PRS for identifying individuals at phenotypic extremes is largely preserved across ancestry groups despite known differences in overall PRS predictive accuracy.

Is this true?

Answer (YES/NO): NO